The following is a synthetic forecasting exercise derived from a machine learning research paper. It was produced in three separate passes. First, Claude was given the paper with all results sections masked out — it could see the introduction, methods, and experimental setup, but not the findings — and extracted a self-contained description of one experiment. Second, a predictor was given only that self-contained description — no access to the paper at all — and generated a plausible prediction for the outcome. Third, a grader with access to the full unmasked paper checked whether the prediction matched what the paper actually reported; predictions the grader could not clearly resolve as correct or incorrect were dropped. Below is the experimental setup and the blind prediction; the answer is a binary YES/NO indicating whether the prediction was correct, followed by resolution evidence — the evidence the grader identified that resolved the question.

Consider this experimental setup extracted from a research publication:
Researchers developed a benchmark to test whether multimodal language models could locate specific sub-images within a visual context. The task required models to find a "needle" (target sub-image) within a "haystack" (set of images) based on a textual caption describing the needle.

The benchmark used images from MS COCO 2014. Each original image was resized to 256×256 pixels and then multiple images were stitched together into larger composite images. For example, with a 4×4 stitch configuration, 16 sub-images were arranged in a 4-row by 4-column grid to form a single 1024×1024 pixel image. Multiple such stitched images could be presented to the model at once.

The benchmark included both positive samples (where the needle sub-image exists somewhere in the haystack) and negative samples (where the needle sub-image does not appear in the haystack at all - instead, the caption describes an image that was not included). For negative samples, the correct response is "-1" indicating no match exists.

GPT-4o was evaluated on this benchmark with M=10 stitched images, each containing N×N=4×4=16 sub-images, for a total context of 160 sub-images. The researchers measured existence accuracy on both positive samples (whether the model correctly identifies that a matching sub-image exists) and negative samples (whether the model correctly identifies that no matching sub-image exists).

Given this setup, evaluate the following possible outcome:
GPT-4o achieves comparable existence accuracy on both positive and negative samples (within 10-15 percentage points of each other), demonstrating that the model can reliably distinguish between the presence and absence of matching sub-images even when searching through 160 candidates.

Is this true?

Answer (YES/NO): NO